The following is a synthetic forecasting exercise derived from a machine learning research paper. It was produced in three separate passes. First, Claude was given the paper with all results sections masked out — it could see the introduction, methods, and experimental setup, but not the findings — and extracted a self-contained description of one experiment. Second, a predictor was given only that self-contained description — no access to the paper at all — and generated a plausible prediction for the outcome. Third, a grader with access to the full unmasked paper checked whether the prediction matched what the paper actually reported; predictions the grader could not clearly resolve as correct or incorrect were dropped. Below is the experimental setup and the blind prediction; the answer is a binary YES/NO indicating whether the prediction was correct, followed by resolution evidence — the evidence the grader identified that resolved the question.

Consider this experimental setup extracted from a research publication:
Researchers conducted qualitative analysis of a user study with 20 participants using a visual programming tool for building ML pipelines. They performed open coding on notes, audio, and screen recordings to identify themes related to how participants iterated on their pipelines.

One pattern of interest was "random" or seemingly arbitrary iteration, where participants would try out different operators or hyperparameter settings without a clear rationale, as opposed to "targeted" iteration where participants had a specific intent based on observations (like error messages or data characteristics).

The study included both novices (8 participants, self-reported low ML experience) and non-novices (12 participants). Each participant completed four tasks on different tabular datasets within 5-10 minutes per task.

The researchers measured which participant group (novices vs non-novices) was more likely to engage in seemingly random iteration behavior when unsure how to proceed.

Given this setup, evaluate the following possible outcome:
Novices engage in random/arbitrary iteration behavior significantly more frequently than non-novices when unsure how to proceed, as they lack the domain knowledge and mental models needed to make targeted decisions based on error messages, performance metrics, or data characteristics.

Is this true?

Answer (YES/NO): YES